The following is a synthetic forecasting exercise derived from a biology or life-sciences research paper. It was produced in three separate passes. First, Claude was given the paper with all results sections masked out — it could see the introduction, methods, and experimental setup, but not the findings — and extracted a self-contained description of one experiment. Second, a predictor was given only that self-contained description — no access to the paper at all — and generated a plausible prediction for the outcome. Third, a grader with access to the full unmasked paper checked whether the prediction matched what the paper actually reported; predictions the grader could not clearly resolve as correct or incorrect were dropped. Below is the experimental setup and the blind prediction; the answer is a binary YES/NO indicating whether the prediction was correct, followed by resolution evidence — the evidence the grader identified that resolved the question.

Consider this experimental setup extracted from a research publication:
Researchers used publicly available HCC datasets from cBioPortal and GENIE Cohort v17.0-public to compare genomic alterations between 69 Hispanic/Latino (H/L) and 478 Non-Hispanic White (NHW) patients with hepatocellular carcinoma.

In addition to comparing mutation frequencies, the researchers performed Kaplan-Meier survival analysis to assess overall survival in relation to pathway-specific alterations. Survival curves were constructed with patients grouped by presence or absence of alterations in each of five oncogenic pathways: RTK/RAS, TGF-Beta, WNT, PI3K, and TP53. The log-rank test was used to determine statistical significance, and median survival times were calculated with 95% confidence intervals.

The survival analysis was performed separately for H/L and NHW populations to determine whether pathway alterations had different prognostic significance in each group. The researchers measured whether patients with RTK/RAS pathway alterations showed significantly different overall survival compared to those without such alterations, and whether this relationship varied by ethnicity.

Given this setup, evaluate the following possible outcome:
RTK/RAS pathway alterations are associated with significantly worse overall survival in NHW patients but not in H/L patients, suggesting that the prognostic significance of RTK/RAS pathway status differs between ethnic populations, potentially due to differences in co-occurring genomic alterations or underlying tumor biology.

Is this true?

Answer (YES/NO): NO